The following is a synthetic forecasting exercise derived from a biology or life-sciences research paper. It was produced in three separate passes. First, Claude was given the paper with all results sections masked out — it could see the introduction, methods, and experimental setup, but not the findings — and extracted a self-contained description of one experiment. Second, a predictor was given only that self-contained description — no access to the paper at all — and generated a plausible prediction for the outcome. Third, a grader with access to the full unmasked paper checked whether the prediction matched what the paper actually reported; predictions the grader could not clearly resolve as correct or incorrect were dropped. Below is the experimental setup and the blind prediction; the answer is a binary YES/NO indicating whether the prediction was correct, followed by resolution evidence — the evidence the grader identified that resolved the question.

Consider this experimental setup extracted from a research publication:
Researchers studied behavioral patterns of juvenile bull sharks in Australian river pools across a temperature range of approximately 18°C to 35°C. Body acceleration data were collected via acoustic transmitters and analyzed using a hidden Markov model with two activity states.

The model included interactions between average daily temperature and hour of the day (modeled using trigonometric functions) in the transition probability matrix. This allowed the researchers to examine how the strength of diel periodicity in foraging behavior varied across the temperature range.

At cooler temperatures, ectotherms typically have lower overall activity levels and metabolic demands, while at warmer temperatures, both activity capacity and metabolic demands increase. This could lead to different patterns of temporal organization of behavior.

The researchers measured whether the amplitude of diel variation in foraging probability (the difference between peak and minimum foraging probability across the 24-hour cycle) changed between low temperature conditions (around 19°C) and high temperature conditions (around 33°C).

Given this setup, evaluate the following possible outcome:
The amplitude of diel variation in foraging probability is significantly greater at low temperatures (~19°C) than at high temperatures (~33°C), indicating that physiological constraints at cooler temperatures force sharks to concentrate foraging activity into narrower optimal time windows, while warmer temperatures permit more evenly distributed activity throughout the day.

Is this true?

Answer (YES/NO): NO